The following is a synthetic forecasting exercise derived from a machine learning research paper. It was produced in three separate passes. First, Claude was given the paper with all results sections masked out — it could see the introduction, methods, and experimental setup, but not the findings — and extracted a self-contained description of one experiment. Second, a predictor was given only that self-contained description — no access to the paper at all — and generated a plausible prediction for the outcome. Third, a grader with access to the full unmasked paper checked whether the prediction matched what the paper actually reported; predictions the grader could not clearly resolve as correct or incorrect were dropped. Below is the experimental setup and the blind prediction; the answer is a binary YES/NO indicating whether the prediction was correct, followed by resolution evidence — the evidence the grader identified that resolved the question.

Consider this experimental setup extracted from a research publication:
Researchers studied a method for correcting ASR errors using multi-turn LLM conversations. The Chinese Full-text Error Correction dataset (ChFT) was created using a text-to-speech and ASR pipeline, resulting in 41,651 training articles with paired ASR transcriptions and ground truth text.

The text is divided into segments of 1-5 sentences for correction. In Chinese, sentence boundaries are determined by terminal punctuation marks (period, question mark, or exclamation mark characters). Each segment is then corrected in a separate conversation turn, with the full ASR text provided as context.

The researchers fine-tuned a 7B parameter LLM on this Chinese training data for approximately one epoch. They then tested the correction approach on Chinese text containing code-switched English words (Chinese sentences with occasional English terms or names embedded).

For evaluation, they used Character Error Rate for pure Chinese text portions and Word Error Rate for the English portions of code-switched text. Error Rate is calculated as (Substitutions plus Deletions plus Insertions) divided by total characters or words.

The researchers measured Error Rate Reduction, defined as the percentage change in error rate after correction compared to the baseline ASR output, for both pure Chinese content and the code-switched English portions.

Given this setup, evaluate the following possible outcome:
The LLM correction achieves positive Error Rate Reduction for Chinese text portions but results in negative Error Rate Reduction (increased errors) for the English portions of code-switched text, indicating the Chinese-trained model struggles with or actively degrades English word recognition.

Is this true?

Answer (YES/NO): NO